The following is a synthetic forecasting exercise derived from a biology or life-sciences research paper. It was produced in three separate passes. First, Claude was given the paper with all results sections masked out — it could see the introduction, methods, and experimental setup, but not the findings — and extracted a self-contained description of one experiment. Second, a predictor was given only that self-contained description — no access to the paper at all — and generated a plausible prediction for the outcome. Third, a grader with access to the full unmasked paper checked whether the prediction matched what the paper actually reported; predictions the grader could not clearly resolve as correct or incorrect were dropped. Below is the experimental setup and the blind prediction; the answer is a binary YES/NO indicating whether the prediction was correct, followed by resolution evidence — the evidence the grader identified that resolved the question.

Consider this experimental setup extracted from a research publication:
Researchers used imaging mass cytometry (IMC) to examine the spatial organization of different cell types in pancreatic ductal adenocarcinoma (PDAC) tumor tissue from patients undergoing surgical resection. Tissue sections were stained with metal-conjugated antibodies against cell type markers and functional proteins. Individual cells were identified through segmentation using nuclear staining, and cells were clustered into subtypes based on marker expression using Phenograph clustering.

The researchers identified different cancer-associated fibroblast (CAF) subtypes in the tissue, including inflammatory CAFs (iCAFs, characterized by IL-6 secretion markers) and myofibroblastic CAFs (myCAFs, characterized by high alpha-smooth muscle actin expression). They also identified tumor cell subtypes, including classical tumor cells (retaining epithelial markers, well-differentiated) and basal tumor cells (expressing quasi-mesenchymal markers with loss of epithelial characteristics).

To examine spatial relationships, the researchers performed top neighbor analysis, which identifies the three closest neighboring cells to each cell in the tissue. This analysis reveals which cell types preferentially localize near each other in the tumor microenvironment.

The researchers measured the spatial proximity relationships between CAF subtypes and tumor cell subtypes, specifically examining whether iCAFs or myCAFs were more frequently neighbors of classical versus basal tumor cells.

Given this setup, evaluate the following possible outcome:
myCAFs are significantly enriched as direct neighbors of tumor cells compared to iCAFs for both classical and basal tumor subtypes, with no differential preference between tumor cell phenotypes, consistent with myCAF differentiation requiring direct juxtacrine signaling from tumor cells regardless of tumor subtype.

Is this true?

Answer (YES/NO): NO